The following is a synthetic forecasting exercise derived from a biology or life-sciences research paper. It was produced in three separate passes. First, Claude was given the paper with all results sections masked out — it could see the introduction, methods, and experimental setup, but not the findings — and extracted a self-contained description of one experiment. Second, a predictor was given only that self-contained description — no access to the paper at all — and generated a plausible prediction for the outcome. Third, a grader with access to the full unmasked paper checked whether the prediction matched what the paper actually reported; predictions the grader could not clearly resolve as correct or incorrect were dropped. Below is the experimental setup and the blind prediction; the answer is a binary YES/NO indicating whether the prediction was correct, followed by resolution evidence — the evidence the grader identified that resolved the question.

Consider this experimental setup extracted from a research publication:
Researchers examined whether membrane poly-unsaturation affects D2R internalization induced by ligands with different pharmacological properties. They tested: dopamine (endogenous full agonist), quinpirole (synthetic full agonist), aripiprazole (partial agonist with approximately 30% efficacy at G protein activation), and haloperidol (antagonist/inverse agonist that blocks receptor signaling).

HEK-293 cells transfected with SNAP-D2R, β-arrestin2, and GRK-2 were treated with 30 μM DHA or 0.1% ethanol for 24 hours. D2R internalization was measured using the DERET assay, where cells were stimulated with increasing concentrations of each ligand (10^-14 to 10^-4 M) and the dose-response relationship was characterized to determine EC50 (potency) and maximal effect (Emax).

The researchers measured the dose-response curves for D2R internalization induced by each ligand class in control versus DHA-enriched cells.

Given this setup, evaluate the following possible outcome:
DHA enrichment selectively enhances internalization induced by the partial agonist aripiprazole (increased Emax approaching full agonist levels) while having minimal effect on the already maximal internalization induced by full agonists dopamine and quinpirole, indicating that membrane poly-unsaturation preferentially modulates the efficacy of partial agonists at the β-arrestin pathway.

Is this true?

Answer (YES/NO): NO